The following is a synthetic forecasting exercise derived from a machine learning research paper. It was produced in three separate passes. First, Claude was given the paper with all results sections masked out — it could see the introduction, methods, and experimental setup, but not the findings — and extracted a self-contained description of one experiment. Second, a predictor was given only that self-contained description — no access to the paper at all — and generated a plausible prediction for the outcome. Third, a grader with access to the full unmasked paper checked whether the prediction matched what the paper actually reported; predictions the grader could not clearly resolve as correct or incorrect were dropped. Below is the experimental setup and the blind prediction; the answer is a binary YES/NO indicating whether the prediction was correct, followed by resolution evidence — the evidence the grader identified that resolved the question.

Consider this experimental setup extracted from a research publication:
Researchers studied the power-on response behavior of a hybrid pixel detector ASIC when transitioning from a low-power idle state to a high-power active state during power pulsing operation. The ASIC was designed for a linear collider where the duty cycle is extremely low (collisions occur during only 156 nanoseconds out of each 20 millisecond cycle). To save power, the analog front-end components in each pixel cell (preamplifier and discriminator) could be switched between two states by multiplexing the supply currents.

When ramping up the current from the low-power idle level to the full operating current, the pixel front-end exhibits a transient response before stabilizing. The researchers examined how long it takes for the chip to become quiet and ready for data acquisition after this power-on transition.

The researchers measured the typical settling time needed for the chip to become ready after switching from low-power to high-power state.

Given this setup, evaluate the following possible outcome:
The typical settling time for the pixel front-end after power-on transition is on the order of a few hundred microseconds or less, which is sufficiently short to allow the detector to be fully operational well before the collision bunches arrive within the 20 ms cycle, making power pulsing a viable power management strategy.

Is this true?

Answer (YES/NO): YES